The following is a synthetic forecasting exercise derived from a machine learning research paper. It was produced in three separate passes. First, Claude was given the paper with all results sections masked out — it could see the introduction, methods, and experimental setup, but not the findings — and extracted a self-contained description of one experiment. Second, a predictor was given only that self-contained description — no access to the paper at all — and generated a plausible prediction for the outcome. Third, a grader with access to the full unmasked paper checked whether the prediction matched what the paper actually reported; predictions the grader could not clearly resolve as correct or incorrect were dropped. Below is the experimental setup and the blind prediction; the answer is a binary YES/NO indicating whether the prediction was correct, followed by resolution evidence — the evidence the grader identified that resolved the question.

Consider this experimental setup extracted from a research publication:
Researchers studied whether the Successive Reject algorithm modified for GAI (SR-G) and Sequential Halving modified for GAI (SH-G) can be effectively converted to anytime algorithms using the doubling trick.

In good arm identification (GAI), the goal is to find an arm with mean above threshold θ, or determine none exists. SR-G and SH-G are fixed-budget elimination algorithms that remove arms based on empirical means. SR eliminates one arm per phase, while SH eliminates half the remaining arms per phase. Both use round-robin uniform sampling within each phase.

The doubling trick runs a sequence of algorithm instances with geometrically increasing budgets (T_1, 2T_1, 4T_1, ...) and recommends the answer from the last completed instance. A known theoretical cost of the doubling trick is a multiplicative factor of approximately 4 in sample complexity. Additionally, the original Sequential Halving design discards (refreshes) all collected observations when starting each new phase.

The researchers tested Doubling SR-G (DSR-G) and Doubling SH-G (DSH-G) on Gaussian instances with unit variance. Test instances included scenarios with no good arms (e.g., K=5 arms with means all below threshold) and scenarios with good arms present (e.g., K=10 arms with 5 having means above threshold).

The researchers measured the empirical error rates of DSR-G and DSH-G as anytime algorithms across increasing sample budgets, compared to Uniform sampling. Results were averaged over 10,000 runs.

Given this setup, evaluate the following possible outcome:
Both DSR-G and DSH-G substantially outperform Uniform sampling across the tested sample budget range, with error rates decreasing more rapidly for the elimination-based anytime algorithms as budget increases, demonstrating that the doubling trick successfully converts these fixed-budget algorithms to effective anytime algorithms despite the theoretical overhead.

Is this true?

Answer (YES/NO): NO